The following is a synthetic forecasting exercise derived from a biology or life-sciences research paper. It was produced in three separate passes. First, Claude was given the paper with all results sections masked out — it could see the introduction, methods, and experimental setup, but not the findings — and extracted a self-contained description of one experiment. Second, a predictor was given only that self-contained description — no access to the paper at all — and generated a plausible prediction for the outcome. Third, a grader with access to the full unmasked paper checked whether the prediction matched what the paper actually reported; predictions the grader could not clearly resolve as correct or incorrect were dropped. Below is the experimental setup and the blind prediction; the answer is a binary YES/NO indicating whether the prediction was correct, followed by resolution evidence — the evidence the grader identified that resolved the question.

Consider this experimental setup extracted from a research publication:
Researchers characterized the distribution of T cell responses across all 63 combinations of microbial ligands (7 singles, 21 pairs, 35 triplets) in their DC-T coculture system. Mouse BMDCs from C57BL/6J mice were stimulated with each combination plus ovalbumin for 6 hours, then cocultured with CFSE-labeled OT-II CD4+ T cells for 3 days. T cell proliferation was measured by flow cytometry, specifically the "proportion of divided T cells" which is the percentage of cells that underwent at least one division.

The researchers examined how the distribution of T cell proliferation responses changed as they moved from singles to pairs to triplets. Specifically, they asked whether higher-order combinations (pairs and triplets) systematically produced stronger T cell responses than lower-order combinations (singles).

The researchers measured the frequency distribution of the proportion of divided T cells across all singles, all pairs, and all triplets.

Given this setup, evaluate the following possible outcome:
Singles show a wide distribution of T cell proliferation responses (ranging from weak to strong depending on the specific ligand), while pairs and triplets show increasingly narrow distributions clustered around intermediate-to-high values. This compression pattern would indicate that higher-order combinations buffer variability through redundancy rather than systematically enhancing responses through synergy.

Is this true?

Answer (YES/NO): NO